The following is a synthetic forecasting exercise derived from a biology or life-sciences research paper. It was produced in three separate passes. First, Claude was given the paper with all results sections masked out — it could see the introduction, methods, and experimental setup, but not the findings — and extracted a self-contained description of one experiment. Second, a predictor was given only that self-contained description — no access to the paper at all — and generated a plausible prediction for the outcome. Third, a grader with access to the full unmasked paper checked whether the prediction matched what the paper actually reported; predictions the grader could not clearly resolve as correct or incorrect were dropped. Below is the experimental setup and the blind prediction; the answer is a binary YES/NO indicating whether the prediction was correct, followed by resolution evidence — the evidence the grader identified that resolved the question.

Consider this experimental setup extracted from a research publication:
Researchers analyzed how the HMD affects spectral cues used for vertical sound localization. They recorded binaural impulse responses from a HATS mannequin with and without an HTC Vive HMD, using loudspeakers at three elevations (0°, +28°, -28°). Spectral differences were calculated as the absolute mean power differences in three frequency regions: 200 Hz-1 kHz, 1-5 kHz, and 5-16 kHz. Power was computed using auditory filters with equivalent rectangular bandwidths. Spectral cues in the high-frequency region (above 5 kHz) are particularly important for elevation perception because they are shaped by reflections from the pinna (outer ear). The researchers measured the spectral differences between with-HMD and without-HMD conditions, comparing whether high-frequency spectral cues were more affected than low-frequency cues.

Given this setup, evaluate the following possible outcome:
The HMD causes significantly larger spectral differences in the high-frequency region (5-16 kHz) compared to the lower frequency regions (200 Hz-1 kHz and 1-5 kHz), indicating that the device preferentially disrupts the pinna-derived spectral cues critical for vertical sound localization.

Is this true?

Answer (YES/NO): YES